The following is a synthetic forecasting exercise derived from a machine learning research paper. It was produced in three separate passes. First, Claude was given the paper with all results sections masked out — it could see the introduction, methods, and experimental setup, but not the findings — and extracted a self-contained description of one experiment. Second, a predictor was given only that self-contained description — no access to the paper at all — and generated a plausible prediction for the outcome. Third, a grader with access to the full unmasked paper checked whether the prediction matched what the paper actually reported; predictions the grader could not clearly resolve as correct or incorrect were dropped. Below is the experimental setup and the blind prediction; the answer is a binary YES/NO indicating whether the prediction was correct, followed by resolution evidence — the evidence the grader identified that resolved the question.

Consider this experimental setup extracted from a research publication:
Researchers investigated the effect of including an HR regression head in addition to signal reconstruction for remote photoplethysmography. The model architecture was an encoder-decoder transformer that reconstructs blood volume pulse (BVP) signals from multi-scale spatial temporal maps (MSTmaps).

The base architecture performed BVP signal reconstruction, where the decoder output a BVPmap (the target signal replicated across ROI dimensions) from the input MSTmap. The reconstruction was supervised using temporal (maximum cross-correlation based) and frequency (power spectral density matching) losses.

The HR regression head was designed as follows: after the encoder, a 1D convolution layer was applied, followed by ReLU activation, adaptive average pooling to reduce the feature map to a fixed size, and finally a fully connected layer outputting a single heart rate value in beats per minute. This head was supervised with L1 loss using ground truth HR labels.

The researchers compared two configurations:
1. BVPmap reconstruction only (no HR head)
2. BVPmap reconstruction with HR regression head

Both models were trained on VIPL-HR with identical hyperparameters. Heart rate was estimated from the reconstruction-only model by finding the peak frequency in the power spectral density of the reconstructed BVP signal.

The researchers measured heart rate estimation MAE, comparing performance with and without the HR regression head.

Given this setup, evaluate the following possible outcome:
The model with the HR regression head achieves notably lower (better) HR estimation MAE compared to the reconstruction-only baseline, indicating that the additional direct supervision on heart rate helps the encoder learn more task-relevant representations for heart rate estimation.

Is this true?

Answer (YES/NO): YES